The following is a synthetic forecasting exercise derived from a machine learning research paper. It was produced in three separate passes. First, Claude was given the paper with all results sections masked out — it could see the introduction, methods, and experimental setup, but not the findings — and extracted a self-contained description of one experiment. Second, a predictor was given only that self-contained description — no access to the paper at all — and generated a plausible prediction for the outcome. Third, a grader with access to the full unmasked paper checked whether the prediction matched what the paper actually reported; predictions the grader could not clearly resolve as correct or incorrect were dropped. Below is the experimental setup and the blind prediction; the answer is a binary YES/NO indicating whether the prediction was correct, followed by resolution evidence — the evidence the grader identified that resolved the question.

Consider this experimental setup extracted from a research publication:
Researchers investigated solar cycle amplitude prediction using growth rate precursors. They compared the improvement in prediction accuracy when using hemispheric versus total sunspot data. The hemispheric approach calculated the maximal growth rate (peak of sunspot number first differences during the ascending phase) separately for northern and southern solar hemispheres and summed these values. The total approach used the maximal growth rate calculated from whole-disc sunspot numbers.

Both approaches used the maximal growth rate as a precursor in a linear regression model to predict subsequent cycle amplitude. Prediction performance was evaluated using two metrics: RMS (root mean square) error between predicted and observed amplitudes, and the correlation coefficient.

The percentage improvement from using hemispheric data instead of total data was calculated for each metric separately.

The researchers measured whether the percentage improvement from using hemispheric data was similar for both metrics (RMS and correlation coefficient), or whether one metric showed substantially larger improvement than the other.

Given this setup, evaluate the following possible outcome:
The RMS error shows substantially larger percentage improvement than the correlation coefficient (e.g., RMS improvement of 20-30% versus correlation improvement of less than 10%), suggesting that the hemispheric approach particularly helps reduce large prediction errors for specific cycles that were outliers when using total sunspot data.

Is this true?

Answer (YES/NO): NO